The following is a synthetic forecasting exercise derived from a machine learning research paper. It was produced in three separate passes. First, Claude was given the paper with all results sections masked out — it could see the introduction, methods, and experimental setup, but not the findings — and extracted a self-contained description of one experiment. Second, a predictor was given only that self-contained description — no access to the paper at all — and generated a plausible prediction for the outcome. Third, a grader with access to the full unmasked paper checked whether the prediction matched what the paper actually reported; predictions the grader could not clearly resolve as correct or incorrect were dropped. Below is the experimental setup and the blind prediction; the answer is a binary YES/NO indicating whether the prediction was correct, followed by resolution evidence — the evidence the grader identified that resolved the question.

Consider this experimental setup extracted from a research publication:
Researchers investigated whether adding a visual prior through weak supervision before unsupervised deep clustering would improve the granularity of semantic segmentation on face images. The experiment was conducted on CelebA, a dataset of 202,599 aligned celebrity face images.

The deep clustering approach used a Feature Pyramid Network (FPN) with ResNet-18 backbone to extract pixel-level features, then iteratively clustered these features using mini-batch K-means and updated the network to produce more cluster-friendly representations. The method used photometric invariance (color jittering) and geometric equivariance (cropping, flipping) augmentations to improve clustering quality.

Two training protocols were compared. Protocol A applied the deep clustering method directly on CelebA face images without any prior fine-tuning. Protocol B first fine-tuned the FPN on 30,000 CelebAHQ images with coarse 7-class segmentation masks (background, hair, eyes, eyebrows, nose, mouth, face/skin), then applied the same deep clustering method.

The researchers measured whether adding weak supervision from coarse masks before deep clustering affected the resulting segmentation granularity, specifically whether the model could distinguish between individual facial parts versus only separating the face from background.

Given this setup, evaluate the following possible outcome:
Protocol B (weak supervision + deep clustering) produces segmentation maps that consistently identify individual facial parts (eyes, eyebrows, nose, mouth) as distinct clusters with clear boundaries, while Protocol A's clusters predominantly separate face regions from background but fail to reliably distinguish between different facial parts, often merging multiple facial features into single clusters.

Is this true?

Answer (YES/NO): YES